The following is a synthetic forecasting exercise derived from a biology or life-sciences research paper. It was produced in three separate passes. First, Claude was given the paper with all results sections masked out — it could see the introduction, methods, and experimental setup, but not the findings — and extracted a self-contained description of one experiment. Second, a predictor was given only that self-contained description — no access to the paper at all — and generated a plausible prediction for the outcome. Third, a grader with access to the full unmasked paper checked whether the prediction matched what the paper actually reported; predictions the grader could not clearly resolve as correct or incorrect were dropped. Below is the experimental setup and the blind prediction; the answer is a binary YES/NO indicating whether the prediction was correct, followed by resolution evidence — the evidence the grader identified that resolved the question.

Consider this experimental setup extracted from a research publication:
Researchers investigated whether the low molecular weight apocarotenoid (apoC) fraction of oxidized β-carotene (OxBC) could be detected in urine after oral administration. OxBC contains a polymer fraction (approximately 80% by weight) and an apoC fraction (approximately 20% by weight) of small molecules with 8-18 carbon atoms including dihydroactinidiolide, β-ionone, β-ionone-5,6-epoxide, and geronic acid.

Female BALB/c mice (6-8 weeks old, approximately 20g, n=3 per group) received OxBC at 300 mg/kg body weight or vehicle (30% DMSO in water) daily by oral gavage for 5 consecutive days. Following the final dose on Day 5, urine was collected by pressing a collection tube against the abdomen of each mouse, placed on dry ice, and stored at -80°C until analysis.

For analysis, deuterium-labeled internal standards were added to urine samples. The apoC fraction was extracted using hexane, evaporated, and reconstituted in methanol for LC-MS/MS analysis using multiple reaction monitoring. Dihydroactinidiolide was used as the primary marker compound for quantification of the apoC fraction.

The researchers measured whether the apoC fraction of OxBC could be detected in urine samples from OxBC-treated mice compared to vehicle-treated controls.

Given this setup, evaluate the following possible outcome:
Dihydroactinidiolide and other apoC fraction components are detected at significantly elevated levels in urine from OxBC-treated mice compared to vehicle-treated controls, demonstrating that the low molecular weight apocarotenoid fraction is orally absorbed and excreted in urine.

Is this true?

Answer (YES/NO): NO